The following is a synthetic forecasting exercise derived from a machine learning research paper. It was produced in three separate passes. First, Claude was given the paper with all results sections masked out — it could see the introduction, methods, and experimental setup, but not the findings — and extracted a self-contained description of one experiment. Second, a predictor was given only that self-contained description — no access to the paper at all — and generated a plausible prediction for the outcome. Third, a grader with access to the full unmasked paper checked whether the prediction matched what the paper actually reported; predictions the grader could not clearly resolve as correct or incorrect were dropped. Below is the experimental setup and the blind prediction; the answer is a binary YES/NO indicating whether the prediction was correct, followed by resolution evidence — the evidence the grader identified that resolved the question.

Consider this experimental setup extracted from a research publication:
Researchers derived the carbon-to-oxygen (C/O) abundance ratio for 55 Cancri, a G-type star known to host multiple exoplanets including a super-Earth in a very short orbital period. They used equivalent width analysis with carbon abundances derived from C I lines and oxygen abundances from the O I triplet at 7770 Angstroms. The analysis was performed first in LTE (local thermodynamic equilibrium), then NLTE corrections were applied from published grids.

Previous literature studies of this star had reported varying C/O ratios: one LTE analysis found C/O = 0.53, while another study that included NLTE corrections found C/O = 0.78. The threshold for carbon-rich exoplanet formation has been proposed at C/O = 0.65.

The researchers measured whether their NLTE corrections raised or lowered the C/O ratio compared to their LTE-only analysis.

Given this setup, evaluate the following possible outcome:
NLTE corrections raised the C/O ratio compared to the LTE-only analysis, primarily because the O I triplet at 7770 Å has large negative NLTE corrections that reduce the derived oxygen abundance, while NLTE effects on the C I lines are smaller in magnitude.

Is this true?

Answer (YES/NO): YES